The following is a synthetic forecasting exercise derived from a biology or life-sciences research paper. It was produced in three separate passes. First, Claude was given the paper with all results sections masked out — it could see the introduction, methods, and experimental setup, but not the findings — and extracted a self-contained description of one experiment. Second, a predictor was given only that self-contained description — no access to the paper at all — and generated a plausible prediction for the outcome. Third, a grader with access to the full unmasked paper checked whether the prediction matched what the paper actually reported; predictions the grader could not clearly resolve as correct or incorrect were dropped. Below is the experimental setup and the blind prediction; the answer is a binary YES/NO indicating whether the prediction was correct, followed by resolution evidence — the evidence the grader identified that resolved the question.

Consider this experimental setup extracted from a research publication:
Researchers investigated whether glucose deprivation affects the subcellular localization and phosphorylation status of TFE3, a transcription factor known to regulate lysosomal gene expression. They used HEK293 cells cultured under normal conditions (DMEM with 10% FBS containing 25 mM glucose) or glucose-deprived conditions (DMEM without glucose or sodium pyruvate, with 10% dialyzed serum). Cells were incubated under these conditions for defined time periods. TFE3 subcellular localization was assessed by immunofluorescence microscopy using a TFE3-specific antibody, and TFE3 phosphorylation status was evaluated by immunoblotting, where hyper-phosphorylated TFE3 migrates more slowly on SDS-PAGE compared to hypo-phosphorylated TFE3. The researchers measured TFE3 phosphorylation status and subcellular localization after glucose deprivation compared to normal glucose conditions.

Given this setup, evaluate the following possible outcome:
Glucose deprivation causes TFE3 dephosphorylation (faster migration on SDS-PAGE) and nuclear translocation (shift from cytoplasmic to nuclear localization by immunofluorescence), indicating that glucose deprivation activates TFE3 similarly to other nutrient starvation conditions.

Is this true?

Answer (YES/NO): YES